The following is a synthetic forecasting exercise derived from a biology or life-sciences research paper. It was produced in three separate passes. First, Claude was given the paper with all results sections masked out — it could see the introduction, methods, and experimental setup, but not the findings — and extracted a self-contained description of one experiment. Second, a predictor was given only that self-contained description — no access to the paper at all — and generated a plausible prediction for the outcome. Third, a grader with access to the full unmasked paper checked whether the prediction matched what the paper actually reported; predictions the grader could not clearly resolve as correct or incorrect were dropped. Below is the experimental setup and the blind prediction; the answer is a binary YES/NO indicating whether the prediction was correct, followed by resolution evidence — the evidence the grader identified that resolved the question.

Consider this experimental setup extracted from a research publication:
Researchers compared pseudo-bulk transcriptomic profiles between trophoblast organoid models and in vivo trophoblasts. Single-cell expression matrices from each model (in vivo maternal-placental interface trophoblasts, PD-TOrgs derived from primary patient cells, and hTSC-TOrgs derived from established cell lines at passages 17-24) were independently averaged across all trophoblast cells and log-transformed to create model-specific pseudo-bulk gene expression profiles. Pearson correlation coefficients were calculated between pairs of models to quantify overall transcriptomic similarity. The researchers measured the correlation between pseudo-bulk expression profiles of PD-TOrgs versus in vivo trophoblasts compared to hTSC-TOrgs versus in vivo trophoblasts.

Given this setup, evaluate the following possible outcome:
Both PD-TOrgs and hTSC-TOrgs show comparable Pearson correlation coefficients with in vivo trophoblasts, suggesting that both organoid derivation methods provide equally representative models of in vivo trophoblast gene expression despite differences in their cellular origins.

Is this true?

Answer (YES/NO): NO